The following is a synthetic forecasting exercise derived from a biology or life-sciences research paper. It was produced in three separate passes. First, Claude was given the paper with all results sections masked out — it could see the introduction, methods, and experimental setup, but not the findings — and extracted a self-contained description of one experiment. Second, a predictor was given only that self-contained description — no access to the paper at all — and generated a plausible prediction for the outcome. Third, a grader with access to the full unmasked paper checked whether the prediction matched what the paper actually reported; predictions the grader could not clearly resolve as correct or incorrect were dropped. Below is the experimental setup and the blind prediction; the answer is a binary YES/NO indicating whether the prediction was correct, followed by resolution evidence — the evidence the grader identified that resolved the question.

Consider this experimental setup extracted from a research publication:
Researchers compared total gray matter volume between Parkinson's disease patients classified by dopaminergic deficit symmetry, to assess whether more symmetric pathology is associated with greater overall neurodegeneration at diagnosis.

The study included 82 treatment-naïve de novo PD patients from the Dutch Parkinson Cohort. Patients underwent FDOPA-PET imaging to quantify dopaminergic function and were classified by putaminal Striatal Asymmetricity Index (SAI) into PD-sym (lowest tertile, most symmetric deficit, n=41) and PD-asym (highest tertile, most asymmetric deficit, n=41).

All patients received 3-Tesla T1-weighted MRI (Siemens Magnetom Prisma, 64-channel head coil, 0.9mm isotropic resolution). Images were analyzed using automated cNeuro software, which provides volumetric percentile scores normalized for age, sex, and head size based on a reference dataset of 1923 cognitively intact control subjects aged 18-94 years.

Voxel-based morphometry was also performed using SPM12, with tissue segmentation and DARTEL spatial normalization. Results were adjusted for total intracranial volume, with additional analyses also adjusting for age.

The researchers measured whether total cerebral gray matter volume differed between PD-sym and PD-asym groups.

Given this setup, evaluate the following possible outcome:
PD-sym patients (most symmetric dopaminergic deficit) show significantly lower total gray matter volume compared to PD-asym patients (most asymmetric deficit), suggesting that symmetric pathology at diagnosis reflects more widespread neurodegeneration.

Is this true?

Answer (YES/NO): NO